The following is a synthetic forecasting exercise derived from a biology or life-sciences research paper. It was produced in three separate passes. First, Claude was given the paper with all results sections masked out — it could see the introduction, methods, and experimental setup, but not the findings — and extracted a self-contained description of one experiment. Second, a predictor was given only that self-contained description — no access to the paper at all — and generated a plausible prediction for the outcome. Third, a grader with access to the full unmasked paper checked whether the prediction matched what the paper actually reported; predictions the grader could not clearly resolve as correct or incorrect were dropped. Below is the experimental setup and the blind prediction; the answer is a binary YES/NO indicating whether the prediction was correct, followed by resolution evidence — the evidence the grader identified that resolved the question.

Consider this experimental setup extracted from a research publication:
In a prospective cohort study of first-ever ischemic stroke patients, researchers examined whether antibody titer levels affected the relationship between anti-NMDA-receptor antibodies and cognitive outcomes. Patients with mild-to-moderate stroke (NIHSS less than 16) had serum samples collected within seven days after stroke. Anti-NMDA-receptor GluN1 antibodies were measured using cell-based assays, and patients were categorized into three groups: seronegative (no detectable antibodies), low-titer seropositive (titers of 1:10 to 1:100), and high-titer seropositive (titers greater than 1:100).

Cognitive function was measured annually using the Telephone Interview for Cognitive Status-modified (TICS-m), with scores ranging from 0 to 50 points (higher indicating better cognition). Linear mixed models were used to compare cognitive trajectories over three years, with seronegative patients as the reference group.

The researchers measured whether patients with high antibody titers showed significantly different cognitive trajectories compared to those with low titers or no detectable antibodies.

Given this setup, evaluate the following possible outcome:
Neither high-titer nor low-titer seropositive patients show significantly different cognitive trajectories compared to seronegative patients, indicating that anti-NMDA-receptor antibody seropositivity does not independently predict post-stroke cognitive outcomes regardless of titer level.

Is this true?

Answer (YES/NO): NO